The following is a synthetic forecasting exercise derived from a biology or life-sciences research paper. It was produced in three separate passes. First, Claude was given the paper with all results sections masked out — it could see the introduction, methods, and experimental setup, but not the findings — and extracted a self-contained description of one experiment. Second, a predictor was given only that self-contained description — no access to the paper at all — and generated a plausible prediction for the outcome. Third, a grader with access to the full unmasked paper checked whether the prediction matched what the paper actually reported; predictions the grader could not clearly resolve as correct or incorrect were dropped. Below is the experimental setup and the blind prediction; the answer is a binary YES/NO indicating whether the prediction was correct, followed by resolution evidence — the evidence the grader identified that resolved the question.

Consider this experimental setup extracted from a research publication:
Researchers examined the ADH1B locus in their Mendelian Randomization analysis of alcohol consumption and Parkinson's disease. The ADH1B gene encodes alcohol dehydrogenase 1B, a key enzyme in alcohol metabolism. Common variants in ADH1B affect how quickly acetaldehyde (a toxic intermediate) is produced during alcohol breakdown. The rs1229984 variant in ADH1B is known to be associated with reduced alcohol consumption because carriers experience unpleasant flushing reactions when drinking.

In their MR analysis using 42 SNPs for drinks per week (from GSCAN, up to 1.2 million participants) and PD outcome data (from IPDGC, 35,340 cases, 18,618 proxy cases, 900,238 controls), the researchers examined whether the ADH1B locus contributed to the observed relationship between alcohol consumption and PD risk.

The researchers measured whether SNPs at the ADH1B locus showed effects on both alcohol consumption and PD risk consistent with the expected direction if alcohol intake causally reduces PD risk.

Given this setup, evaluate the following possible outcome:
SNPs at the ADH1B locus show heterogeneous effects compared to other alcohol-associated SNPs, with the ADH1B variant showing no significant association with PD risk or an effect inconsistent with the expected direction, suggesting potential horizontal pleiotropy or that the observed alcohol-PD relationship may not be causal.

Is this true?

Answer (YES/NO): NO